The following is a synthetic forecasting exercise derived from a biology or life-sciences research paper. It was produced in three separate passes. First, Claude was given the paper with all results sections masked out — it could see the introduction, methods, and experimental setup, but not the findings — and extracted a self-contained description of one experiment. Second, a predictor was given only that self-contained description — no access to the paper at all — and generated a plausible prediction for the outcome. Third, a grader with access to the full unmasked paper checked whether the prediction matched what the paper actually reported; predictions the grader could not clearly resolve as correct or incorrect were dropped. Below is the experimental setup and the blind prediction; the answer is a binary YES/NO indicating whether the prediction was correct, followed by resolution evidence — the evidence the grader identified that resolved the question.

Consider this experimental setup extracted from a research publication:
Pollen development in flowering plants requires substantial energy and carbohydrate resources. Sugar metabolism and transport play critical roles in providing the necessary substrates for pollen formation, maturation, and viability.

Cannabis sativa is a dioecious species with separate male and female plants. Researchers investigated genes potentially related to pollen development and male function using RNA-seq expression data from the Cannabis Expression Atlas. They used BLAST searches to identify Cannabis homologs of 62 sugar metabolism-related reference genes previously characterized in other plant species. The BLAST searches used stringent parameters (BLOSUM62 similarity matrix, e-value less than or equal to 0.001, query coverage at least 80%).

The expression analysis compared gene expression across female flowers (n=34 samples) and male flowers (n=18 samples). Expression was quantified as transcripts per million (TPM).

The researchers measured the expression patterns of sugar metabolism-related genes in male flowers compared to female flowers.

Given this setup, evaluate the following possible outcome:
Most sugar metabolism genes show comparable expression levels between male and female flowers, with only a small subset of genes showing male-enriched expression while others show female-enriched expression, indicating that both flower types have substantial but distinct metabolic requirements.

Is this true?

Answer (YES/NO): NO